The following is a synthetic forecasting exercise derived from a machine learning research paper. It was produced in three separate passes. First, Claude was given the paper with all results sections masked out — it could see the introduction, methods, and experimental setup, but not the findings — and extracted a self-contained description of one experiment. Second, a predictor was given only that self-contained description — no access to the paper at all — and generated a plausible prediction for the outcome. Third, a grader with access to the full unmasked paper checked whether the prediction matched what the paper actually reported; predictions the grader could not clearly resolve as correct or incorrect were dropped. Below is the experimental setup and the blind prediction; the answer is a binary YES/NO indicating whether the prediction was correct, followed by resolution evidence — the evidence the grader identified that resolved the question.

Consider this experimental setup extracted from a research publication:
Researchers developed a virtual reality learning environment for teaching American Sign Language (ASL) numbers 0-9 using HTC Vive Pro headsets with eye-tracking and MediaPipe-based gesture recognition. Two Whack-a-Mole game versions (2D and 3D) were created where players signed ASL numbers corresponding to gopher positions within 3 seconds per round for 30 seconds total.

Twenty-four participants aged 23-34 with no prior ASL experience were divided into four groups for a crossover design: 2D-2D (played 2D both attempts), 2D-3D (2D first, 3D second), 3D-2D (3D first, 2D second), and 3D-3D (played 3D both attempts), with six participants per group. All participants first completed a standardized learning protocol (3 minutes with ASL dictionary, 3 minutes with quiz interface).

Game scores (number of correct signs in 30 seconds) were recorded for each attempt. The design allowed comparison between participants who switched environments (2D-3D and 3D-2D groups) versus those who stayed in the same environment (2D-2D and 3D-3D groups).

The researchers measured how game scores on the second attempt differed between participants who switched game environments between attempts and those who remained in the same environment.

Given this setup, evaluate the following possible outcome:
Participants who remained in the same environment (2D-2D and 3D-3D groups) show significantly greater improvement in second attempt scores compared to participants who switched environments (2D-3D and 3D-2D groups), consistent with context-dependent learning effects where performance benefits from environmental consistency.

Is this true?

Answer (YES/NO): YES